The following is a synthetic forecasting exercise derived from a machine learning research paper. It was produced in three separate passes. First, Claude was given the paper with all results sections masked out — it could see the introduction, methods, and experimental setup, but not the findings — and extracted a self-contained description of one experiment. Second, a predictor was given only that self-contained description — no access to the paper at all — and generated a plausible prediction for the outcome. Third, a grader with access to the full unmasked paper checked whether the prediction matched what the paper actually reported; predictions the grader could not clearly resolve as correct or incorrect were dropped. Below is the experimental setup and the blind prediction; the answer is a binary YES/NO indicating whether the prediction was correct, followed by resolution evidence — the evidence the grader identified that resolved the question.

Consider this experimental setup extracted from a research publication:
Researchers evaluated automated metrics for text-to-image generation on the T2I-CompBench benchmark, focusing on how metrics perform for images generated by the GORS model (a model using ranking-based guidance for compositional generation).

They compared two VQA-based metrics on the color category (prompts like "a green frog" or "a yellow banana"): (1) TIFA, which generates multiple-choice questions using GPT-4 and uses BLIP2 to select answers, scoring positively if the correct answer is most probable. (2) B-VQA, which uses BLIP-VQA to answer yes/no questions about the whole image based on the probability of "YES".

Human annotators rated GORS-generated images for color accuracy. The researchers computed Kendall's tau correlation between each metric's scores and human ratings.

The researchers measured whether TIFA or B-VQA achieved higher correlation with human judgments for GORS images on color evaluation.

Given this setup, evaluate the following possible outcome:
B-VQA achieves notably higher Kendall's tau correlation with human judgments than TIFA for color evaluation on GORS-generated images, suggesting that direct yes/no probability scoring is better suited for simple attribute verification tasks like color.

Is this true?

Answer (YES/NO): NO